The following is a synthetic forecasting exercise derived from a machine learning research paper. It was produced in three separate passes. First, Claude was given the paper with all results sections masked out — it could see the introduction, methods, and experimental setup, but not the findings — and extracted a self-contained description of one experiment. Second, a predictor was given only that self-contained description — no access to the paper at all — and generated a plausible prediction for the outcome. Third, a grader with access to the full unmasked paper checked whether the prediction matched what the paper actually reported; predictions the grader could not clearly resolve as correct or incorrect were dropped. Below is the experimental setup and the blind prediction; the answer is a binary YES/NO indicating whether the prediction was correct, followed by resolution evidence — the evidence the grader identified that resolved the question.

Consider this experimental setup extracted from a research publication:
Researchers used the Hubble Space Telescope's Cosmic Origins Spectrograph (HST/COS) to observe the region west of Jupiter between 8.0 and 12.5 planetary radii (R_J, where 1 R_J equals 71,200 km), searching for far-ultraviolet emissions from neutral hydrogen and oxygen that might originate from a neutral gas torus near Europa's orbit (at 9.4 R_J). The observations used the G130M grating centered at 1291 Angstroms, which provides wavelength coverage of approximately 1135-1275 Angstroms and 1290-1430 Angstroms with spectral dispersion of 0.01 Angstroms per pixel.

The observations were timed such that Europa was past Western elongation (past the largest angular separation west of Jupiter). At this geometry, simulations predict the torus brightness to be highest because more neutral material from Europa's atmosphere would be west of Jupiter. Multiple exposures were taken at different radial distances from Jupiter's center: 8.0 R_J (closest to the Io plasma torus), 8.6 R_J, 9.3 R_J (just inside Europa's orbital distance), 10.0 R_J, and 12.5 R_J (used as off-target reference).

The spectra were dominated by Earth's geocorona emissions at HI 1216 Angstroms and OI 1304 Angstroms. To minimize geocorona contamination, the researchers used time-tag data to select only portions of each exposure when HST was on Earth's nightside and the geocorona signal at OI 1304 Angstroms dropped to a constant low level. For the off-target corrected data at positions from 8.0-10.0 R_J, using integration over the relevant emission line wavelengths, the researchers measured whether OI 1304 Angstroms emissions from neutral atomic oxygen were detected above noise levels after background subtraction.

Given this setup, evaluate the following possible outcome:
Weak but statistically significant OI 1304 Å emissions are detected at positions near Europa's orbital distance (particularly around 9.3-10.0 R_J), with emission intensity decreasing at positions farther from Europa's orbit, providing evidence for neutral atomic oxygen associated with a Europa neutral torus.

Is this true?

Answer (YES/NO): NO